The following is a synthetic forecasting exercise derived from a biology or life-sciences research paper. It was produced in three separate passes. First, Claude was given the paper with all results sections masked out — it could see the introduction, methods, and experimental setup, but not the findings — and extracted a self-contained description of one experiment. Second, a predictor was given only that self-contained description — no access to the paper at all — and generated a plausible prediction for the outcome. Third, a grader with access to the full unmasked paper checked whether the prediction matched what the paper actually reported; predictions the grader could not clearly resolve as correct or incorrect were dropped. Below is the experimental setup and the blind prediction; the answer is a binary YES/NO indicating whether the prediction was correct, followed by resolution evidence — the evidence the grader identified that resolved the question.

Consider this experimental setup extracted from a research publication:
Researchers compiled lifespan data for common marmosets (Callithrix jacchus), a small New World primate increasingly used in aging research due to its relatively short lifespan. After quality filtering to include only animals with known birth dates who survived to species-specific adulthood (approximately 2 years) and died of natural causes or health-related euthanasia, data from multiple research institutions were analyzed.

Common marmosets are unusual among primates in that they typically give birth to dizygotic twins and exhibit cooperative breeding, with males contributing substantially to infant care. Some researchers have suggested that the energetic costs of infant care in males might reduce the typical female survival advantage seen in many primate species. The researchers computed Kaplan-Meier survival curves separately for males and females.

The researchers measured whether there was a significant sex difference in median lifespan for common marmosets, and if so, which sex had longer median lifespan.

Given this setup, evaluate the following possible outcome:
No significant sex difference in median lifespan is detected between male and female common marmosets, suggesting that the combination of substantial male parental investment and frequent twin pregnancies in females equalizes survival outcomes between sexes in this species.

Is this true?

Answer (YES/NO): NO